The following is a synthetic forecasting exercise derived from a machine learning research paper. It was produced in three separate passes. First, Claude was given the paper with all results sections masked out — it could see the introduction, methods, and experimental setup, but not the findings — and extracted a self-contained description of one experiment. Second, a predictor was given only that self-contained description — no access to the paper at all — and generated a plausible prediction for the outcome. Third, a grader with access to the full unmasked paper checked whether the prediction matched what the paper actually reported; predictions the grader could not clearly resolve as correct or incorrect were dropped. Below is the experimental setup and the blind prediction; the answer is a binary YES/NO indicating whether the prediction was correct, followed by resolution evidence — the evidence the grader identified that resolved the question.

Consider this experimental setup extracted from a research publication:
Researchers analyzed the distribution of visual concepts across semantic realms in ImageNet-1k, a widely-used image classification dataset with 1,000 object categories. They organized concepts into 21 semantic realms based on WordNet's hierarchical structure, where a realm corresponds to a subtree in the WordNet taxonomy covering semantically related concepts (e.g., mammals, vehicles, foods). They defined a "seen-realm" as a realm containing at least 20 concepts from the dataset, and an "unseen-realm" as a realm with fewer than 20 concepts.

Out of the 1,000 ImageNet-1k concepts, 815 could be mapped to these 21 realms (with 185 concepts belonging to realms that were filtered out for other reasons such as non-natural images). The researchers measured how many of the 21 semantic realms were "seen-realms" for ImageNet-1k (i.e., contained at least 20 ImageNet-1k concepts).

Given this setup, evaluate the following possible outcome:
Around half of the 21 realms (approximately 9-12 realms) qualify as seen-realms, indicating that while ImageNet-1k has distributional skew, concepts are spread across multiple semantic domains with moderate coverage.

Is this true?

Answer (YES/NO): YES